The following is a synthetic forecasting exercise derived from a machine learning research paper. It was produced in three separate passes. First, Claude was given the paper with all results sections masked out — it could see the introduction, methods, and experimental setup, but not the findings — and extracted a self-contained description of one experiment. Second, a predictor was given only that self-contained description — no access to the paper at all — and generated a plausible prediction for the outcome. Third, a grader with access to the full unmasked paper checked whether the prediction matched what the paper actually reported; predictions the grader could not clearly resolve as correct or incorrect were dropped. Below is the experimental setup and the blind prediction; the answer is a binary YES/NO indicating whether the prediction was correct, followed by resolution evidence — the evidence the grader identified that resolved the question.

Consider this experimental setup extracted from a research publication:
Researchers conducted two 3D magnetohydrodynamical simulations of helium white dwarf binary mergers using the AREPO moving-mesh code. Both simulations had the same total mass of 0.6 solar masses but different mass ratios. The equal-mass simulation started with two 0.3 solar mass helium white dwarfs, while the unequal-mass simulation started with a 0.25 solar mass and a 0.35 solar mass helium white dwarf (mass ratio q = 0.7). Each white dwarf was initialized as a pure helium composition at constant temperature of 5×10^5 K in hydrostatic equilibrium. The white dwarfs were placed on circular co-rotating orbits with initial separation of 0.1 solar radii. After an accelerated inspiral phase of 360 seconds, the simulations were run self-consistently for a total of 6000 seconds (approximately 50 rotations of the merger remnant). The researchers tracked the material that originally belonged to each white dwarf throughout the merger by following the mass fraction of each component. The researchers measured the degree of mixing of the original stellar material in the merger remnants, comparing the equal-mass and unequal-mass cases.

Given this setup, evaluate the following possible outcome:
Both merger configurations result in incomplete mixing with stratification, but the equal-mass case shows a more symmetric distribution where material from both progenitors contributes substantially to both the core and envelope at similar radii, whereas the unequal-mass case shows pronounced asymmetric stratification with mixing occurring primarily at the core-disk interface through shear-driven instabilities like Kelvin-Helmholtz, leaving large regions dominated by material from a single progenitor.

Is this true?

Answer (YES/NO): NO